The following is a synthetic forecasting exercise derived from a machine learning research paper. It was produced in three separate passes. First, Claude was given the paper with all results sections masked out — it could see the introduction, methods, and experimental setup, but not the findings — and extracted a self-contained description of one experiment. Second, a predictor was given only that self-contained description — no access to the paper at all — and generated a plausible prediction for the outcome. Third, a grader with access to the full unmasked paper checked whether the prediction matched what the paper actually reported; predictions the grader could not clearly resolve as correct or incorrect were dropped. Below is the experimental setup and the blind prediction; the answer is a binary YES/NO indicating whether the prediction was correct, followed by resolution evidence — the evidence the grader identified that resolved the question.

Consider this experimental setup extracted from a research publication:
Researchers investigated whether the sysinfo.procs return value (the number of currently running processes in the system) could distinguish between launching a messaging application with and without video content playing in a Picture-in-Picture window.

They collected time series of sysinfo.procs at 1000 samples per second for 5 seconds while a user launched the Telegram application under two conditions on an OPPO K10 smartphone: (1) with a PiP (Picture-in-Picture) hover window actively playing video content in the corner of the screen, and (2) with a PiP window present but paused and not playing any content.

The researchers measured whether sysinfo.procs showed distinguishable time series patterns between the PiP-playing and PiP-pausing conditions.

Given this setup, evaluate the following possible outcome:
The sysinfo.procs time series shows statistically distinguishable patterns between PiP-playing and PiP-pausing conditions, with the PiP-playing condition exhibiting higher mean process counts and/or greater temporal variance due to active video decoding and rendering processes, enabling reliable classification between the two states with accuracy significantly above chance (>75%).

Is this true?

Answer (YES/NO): NO